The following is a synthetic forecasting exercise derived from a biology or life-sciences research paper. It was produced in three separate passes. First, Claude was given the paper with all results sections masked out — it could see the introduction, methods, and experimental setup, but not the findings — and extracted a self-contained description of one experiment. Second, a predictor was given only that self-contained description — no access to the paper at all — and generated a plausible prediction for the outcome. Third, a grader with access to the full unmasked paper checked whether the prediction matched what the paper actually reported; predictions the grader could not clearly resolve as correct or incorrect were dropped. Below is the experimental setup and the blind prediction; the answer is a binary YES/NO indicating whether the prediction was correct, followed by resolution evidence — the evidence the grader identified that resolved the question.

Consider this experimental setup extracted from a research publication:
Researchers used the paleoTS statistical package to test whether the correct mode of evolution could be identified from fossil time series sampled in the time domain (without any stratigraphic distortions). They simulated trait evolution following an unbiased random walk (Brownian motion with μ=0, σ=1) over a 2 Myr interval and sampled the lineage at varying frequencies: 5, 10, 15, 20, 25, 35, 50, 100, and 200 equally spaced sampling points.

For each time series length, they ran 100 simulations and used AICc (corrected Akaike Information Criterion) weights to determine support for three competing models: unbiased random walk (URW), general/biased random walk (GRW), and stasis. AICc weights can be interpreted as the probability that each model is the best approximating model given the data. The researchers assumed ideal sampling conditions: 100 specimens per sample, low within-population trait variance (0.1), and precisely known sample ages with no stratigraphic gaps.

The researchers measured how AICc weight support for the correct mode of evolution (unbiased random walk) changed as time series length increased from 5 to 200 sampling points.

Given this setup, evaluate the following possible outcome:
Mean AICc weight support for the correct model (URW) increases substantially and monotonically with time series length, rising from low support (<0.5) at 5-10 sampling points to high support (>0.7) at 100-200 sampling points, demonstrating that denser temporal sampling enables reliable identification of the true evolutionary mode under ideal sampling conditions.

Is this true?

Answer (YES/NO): NO